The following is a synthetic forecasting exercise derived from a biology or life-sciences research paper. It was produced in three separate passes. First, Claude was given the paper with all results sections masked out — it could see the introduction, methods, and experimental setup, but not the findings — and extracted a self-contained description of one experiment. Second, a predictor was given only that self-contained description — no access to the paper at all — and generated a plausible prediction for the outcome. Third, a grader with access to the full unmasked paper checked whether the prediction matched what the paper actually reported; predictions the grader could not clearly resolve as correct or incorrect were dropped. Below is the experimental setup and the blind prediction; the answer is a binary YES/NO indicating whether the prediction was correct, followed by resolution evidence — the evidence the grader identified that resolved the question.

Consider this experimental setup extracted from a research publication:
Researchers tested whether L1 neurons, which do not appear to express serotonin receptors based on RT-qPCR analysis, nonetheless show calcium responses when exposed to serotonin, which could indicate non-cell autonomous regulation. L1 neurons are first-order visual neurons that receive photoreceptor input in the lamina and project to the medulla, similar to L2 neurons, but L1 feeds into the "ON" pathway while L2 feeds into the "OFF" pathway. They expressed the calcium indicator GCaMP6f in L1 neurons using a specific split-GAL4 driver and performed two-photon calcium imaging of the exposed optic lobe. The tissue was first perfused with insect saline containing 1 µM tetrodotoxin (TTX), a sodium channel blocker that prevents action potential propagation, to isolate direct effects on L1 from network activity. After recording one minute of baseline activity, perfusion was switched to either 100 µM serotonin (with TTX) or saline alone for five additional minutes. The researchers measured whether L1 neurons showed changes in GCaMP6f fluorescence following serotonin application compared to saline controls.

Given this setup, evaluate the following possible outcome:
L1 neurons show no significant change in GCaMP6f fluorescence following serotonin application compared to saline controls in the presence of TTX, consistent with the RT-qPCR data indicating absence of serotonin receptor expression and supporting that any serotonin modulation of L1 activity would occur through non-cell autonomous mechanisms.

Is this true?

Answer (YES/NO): NO